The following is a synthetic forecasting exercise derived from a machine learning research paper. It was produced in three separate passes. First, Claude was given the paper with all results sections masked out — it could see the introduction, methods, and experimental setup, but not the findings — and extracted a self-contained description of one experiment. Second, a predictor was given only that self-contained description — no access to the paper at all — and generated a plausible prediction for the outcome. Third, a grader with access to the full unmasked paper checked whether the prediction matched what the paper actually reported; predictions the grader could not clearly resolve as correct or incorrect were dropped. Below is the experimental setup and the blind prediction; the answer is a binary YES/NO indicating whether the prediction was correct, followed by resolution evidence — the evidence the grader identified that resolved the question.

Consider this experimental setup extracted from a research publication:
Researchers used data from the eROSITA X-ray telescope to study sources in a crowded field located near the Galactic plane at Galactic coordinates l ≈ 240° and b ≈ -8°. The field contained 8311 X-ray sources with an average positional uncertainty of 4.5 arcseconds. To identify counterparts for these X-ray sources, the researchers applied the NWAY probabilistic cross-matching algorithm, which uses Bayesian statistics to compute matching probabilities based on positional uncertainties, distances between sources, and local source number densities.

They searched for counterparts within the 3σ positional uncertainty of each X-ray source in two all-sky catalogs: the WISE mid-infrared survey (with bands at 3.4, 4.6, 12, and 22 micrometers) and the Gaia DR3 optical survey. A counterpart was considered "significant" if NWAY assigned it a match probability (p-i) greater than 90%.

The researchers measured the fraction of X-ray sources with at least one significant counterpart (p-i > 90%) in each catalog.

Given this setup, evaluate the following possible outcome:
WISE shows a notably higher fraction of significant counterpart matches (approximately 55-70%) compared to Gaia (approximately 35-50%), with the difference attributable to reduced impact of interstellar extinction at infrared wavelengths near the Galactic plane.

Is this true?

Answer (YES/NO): NO